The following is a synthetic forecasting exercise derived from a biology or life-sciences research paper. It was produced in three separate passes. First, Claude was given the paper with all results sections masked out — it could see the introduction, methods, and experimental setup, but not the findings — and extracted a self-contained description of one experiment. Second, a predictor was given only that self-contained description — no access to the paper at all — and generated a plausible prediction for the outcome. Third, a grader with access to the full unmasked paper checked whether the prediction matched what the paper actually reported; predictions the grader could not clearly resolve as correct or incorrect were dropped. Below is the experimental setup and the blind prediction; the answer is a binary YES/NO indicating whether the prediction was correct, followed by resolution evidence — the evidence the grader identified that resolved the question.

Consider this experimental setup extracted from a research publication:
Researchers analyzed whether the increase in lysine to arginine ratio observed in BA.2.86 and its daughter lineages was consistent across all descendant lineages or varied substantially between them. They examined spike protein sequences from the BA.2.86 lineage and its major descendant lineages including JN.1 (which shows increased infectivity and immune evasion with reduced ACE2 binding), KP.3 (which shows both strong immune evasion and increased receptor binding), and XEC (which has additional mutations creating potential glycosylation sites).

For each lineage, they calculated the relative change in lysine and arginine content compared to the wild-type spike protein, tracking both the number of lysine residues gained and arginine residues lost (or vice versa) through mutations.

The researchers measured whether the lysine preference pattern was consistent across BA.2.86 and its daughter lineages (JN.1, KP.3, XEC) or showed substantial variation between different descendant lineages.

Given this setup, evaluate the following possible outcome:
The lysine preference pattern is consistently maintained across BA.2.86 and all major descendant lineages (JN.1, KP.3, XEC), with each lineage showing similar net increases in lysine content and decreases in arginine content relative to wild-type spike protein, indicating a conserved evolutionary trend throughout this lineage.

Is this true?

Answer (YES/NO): YES